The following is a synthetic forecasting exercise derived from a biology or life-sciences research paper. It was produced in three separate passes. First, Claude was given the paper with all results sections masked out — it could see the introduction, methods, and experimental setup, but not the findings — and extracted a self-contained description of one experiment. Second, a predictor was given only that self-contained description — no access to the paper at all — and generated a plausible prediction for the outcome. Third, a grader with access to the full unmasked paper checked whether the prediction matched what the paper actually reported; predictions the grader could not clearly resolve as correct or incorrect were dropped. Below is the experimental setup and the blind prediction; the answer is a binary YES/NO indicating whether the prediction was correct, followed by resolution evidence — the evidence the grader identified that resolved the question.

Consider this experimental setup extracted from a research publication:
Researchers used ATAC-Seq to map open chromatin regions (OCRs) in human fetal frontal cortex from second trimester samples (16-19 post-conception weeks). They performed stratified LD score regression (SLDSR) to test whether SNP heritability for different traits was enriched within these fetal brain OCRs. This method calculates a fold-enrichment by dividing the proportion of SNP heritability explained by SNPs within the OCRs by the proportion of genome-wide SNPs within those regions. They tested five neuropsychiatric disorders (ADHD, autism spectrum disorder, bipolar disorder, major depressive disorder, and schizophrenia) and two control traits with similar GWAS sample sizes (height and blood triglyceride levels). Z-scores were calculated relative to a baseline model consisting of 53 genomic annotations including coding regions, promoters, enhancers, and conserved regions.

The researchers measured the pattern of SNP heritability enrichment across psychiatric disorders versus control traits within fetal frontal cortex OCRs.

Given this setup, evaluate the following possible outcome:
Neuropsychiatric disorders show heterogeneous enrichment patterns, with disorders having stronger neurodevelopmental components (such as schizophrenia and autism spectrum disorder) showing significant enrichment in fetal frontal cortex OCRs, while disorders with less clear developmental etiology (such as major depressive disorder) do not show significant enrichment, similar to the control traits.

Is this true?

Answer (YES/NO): NO